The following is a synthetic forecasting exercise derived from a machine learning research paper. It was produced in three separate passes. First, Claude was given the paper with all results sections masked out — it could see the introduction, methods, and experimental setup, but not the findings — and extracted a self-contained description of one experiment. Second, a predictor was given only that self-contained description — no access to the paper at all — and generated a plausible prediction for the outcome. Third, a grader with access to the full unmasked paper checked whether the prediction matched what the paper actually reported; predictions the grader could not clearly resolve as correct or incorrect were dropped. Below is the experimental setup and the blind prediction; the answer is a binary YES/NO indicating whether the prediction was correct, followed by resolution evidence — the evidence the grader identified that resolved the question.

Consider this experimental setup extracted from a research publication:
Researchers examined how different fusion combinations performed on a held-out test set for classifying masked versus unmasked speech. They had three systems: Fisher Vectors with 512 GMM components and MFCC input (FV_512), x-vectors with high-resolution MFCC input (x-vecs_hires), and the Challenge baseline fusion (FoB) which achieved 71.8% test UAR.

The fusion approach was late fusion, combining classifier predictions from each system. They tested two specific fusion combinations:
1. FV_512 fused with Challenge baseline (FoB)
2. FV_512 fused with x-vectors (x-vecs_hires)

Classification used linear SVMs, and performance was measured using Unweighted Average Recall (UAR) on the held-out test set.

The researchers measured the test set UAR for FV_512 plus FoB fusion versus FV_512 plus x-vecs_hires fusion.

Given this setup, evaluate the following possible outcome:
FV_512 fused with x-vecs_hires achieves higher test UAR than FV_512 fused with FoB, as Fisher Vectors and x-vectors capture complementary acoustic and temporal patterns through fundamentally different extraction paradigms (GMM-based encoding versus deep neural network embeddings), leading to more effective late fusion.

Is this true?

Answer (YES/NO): YES